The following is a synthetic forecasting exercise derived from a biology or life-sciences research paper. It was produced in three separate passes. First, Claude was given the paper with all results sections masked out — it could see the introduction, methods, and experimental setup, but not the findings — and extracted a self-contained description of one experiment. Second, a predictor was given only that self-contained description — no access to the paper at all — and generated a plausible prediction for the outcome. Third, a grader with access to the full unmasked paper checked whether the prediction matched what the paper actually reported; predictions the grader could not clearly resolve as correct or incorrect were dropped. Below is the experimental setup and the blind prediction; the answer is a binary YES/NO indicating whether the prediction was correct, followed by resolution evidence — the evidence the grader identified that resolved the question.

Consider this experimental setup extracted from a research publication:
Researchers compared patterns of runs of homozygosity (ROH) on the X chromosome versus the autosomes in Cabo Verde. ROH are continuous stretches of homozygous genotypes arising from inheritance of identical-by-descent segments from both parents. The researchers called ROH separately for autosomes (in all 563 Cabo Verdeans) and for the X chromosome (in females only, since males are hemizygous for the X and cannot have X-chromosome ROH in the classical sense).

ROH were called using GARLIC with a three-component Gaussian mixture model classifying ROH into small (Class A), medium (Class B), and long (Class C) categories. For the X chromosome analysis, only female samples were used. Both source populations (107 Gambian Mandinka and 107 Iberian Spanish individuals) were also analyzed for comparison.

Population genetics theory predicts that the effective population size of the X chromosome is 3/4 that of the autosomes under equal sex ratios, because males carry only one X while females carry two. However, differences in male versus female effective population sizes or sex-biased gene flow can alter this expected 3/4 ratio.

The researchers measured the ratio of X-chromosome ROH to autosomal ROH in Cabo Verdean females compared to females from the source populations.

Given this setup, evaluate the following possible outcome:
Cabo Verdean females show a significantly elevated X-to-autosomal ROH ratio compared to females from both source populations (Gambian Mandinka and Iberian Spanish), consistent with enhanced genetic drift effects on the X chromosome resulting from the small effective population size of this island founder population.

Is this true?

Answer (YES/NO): NO